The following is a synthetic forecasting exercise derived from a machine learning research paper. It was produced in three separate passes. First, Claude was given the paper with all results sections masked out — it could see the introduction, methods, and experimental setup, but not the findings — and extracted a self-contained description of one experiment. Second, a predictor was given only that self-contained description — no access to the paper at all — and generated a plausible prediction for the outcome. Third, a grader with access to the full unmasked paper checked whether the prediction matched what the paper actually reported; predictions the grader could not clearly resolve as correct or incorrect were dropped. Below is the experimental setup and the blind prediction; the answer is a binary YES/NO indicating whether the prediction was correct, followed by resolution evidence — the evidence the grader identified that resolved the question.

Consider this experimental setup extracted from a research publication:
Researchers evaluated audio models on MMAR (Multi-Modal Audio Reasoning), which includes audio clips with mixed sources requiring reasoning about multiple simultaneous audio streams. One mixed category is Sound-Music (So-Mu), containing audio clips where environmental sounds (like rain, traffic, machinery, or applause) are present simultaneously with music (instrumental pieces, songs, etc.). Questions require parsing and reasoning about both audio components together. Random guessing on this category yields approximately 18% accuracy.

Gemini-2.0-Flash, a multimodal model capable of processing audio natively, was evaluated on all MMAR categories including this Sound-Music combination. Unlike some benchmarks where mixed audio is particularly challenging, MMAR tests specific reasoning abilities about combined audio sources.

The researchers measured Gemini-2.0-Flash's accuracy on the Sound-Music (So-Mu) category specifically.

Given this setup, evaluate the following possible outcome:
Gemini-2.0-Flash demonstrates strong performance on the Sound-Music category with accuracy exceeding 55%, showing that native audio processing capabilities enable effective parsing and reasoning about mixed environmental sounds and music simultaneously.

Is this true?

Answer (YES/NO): YES